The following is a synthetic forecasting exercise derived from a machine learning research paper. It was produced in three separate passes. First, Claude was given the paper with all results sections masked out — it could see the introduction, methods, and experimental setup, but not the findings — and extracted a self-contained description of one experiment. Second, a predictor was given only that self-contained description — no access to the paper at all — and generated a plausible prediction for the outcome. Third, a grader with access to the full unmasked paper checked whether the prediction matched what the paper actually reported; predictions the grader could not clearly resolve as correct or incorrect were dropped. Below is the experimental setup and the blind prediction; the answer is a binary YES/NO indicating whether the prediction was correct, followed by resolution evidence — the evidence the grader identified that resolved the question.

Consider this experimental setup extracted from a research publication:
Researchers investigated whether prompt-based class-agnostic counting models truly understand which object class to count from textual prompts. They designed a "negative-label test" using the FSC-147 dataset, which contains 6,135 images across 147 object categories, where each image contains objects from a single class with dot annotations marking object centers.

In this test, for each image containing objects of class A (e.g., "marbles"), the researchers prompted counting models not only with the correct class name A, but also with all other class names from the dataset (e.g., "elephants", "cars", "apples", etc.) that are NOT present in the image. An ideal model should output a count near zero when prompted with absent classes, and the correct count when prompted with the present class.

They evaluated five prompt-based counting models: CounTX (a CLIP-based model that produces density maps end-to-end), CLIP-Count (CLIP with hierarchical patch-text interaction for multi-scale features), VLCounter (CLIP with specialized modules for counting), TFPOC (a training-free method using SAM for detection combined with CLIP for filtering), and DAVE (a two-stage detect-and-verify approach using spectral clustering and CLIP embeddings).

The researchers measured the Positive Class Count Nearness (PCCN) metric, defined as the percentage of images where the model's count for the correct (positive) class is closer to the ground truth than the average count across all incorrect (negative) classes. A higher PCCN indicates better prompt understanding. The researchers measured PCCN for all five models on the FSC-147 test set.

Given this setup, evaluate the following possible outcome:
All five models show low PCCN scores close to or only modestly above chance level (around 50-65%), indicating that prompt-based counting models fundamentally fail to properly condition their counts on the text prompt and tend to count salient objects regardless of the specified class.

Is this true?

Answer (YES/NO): NO